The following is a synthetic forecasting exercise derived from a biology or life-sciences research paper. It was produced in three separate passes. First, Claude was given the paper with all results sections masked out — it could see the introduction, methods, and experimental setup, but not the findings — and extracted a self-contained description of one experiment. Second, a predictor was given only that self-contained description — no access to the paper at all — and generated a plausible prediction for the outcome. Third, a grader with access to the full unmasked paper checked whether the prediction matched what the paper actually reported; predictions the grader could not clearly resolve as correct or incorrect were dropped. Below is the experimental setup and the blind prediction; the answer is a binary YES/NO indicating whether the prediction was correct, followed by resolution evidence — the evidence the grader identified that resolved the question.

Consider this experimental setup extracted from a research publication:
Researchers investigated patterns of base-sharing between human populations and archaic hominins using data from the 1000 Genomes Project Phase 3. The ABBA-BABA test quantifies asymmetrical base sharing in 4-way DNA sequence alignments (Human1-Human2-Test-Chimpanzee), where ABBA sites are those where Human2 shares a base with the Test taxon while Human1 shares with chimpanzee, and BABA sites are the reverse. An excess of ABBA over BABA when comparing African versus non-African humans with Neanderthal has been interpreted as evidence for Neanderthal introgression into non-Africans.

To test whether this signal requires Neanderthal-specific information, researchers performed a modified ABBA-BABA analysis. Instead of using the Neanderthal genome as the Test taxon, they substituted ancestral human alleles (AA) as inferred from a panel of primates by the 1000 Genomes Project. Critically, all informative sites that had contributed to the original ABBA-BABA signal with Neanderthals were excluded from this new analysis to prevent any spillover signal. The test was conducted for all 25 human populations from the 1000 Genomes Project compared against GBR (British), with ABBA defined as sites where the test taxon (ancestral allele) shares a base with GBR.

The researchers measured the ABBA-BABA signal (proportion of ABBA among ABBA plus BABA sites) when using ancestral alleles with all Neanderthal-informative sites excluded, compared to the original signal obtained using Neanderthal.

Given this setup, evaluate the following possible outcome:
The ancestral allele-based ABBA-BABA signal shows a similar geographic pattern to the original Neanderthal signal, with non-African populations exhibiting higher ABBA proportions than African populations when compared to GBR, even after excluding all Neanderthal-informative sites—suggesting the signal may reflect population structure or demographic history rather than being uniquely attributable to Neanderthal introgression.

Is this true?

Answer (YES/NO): NO